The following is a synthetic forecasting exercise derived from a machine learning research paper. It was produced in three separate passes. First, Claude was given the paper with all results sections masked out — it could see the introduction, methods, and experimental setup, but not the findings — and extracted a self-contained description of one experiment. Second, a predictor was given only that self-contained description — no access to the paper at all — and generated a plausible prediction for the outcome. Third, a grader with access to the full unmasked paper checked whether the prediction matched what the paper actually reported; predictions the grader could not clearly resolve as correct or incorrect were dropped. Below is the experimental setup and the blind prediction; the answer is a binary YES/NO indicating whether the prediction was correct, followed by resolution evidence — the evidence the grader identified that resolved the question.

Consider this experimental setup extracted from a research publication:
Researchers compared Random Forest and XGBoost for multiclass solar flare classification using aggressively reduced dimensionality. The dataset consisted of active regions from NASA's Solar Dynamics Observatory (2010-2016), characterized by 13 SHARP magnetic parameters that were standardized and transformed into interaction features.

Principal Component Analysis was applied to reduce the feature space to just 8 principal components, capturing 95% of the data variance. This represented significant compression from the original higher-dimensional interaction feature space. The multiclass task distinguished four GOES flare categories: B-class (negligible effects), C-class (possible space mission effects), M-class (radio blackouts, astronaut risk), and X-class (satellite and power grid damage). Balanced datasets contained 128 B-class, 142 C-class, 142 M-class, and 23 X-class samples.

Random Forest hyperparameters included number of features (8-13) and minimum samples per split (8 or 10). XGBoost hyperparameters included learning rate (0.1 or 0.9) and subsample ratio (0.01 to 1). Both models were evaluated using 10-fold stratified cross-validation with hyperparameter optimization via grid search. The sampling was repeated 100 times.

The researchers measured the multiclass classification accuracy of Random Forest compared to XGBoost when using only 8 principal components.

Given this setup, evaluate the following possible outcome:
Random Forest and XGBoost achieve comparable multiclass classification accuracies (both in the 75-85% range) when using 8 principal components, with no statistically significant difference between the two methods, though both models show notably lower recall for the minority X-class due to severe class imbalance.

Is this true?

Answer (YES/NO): NO